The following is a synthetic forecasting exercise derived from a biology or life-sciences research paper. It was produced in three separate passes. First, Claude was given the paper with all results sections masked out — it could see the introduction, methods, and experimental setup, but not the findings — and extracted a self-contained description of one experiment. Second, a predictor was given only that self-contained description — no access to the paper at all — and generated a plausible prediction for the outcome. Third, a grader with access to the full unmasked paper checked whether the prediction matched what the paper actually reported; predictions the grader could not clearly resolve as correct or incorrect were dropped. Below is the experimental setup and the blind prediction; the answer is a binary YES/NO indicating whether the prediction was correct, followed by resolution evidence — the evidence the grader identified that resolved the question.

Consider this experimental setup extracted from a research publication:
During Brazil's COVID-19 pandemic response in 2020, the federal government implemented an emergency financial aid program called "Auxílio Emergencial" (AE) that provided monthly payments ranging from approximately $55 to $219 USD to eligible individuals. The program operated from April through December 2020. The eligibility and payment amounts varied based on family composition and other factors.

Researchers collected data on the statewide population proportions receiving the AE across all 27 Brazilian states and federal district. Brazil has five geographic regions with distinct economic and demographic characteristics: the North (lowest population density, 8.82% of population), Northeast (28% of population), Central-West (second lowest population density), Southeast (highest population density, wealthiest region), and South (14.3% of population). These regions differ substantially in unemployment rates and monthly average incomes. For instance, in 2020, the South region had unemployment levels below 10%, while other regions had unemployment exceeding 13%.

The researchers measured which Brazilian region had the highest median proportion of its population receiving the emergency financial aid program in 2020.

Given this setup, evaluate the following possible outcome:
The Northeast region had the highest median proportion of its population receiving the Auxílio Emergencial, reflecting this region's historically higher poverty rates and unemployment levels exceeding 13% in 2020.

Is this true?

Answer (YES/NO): NO